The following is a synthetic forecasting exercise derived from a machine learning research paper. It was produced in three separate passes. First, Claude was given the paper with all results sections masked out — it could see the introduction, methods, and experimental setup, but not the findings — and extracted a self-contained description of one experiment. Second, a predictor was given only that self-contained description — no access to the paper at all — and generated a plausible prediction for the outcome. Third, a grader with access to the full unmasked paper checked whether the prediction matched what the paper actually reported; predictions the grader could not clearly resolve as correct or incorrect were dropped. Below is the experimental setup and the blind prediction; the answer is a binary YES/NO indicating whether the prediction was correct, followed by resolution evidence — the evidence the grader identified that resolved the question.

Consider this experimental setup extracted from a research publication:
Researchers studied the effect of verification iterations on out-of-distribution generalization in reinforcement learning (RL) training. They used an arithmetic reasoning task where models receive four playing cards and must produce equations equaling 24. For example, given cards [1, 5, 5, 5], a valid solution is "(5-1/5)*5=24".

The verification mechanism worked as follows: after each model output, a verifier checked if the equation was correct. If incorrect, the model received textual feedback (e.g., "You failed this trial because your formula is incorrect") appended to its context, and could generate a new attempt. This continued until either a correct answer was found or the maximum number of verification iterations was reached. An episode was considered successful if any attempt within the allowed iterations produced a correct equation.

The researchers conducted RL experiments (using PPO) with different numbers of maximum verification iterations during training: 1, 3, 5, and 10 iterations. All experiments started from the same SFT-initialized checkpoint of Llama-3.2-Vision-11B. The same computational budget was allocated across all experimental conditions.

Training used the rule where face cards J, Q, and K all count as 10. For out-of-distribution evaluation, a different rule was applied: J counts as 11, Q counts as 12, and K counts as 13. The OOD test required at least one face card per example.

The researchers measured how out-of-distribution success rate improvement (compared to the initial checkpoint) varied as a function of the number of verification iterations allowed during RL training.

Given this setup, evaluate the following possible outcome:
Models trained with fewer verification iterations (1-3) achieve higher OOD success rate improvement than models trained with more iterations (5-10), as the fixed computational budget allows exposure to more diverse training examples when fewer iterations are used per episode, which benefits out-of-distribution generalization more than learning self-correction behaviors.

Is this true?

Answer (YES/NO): NO